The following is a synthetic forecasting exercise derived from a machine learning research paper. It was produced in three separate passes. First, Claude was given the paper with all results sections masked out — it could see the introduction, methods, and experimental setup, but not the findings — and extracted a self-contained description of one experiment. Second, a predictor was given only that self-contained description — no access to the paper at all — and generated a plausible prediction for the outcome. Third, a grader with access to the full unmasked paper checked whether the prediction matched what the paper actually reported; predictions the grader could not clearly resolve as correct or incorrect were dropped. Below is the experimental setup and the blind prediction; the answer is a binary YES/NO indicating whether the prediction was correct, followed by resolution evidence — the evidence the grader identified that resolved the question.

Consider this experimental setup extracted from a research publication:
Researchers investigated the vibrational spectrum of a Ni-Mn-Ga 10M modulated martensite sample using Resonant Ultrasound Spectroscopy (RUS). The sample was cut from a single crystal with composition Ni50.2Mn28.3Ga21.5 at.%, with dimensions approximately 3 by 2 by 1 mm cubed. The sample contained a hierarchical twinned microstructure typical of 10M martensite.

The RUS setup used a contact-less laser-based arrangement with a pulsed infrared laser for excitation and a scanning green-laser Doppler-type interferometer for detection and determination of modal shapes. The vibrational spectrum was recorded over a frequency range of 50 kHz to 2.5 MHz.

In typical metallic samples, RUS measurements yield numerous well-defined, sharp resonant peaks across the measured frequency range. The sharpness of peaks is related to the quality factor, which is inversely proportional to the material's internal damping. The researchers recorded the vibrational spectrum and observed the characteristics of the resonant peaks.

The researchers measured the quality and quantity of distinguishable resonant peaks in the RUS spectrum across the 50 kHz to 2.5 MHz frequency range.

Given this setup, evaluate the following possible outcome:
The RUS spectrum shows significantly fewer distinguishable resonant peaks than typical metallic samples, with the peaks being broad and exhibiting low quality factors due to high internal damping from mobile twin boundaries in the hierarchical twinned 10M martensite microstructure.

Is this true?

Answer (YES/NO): YES